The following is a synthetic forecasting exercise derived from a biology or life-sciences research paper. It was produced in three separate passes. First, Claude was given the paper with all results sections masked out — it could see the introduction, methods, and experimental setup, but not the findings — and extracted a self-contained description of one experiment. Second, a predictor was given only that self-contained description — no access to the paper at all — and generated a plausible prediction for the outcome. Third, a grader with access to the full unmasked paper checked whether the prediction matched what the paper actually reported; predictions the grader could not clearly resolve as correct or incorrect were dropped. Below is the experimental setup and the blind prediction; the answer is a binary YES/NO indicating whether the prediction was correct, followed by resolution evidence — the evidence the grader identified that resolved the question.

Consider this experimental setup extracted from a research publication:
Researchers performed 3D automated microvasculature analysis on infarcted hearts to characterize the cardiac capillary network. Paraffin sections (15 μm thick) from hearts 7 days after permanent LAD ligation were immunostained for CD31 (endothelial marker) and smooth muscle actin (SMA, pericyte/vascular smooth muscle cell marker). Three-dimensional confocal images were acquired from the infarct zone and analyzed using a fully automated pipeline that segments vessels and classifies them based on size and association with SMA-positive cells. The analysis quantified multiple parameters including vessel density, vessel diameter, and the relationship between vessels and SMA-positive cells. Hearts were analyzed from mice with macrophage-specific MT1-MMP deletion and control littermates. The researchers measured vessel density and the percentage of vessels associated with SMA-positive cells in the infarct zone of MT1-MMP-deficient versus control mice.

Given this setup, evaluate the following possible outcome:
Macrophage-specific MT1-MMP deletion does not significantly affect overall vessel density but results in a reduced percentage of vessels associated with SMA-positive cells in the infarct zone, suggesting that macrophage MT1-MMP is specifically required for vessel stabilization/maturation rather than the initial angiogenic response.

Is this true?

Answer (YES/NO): NO